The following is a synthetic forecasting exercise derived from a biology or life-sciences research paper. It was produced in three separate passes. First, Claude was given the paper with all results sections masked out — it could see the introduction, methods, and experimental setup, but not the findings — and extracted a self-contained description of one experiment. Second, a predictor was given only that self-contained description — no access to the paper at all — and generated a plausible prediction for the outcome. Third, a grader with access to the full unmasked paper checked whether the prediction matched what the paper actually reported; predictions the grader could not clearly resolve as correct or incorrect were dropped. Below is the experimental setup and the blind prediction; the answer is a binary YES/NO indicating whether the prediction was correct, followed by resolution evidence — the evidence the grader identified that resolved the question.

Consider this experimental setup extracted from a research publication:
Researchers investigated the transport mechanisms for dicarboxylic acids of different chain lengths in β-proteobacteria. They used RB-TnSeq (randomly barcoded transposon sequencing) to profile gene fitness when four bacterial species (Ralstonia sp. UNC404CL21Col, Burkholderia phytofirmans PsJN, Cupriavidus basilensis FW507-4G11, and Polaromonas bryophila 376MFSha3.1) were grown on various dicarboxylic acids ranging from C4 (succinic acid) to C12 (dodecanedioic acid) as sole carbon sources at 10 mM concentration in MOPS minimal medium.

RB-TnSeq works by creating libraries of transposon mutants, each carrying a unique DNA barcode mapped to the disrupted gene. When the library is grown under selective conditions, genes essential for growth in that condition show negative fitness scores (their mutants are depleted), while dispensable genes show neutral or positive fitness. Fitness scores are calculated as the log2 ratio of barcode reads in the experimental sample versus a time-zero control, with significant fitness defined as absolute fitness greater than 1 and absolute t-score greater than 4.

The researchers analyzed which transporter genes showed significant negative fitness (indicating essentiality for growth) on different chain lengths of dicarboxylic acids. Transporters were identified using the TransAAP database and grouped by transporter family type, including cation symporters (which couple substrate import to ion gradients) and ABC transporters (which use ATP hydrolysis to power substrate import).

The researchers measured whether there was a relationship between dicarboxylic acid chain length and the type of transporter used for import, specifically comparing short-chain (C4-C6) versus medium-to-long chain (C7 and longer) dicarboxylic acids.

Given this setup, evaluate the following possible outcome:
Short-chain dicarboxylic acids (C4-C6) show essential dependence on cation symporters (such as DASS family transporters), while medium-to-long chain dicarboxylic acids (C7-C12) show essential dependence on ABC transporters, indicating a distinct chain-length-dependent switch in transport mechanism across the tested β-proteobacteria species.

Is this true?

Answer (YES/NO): YES